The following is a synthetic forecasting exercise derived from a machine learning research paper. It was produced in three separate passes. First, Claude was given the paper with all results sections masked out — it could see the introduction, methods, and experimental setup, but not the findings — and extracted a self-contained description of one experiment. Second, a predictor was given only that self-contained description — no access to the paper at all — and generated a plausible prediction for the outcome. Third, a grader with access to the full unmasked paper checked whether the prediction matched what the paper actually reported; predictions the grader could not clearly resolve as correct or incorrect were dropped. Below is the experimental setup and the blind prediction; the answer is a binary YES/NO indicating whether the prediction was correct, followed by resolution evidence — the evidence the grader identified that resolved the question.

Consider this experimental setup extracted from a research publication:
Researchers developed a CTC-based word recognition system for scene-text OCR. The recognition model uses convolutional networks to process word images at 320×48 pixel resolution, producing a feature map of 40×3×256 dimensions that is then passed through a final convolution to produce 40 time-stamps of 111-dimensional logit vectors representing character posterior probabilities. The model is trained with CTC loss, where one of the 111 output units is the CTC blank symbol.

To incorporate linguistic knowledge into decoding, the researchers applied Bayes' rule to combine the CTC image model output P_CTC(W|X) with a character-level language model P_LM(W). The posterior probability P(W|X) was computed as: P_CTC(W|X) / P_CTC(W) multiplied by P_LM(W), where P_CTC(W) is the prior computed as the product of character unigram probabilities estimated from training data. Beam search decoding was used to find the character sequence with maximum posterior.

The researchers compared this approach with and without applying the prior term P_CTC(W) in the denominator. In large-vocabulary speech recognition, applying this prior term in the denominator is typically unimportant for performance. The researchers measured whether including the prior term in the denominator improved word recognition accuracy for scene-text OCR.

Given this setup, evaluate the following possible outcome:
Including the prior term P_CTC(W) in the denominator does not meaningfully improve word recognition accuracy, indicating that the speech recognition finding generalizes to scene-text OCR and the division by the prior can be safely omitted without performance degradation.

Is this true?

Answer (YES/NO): NO